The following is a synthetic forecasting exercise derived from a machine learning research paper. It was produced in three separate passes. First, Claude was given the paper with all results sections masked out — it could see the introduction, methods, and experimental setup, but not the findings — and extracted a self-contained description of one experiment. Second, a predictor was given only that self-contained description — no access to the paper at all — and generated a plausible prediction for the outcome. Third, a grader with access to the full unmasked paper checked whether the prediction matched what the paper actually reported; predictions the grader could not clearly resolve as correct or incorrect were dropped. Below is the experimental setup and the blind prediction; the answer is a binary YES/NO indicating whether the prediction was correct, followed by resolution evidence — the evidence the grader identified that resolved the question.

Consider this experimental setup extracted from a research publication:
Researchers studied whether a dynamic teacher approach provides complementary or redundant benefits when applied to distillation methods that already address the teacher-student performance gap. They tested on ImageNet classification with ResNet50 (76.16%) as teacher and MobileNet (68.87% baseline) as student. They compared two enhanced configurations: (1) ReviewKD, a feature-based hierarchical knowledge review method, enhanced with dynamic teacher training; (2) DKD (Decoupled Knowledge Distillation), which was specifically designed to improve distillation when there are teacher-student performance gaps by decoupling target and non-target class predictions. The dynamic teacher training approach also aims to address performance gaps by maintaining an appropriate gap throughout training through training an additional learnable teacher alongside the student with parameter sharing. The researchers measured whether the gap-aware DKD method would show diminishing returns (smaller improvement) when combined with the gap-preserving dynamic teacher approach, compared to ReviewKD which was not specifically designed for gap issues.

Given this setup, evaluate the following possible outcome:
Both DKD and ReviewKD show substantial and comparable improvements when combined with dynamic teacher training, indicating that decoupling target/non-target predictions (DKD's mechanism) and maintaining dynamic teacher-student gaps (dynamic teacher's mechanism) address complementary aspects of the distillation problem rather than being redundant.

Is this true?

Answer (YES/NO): NO